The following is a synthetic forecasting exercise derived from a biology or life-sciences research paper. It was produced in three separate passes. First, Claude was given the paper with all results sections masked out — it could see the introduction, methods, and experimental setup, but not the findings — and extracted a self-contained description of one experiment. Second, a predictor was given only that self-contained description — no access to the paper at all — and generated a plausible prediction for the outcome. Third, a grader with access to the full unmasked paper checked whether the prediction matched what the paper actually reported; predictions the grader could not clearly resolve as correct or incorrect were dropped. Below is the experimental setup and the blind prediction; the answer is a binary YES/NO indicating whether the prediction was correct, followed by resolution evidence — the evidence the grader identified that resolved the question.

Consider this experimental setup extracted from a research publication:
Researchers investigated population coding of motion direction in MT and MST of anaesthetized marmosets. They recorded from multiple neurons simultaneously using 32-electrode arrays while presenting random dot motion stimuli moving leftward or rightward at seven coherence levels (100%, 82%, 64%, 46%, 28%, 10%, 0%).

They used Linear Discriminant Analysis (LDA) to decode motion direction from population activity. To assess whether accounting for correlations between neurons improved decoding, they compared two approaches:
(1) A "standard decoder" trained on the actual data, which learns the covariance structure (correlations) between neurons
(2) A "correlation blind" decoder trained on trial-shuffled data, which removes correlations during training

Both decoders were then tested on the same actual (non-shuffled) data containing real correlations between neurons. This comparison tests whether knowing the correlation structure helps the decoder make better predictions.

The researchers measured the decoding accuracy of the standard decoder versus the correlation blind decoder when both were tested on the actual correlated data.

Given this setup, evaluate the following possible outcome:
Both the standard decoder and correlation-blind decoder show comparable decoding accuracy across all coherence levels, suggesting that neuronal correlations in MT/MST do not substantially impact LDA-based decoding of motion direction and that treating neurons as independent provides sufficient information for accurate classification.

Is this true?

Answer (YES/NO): NO